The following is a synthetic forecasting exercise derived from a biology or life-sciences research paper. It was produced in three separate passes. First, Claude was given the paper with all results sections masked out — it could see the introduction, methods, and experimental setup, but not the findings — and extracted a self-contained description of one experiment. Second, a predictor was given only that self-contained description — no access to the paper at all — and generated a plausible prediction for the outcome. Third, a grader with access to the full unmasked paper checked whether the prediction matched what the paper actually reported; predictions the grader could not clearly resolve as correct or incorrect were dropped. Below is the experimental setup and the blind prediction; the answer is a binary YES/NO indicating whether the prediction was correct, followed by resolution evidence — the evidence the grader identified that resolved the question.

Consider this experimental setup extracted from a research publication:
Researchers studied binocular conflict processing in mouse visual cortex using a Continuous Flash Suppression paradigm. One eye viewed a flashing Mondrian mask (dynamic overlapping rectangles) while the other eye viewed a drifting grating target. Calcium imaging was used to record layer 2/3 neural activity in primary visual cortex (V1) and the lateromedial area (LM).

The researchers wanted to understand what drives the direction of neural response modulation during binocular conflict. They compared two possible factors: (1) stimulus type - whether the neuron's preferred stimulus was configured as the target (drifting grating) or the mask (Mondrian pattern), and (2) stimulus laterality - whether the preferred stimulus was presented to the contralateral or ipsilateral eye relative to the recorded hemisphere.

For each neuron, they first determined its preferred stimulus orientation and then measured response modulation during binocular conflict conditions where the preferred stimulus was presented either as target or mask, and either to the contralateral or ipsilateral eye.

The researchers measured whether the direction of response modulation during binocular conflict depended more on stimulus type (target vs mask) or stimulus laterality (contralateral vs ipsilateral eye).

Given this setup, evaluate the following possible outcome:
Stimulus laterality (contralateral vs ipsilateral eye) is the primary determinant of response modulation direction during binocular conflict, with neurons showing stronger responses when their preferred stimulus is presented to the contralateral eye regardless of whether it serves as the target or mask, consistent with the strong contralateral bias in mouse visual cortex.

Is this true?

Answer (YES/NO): YES